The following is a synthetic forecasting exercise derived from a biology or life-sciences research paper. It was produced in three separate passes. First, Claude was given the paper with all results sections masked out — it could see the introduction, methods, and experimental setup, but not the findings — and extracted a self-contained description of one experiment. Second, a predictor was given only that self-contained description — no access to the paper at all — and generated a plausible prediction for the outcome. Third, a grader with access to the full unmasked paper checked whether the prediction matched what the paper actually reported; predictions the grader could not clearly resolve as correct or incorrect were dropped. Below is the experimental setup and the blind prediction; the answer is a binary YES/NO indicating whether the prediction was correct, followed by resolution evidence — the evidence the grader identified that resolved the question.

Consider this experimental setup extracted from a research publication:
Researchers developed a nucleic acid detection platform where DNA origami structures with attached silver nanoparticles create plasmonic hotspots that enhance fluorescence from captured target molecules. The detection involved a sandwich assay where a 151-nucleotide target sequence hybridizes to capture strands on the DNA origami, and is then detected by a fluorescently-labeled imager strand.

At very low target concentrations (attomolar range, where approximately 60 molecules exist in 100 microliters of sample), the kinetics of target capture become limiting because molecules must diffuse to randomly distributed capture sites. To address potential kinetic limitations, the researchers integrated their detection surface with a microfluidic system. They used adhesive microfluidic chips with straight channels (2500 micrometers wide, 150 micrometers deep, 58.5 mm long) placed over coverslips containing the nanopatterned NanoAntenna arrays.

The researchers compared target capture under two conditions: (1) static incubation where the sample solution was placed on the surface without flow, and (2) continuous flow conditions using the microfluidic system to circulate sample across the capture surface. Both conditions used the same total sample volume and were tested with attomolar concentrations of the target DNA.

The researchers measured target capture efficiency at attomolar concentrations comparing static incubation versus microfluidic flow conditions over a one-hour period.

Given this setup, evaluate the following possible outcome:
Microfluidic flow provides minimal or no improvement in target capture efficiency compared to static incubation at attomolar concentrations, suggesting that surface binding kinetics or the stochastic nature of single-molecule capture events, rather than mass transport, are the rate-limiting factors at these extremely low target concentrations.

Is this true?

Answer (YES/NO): NO